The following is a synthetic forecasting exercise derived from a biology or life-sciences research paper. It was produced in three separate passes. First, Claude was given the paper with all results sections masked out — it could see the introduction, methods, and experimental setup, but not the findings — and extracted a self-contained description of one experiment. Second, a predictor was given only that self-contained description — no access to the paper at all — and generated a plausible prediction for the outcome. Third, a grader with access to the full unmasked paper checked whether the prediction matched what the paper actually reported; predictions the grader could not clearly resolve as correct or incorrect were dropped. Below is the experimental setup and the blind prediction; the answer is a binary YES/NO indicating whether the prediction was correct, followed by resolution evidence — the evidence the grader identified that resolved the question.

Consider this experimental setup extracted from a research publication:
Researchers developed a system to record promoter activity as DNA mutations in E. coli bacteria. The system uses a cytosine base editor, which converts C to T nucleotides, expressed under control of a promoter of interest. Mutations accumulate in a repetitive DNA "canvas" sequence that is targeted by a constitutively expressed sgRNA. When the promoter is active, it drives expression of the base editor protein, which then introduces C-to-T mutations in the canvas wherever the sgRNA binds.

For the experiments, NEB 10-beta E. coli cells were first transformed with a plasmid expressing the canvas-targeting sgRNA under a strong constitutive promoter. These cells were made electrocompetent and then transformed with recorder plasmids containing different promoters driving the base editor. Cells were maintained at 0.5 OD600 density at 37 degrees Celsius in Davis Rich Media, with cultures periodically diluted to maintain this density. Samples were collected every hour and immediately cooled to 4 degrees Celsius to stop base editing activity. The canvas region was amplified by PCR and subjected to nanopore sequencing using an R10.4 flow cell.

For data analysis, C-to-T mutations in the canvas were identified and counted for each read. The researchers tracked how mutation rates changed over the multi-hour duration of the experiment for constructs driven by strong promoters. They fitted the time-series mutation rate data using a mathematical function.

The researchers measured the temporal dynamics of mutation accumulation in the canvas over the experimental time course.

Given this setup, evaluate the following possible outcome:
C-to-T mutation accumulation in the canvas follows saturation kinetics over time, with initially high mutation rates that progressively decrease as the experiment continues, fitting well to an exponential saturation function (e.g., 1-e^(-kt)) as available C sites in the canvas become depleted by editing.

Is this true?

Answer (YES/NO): NO